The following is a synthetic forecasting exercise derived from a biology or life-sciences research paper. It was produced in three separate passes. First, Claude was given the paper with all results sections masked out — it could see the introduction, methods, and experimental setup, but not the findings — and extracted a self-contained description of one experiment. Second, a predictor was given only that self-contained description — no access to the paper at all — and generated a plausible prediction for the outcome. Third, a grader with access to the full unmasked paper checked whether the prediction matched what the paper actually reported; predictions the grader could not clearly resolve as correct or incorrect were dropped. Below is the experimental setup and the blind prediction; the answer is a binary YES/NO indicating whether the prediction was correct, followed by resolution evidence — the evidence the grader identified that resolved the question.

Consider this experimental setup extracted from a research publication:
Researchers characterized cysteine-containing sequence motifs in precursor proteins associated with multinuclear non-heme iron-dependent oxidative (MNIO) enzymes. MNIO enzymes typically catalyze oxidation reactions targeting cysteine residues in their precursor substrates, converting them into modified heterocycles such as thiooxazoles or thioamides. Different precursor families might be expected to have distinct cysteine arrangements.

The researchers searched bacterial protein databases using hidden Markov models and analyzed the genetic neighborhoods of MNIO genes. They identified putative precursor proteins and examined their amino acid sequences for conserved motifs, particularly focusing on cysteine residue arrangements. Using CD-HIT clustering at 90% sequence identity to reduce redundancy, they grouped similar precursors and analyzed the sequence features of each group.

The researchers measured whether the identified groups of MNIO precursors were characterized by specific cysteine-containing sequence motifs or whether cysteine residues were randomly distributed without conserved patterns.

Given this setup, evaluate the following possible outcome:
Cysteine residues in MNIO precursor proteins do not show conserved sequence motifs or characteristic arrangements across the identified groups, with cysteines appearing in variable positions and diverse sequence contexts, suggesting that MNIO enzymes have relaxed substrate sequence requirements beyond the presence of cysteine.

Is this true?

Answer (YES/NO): NO